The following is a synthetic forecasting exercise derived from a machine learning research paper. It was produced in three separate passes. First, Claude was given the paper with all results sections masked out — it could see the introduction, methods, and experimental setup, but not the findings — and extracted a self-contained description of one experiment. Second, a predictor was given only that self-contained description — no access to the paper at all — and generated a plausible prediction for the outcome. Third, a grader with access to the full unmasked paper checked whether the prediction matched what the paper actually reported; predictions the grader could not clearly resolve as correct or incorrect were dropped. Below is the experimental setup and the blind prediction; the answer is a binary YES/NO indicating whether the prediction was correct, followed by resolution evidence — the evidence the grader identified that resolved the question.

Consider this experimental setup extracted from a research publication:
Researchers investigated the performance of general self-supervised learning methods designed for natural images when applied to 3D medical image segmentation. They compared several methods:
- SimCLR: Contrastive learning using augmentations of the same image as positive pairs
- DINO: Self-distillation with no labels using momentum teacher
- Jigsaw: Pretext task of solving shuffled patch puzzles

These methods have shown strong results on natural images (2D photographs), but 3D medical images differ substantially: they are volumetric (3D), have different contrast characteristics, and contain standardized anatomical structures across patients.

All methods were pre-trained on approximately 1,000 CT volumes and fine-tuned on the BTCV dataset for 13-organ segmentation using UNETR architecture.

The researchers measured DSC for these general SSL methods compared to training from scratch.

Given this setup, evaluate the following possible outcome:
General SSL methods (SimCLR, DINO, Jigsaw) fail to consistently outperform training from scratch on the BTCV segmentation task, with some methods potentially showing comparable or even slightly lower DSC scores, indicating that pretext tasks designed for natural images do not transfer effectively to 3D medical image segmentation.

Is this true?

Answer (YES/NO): YES